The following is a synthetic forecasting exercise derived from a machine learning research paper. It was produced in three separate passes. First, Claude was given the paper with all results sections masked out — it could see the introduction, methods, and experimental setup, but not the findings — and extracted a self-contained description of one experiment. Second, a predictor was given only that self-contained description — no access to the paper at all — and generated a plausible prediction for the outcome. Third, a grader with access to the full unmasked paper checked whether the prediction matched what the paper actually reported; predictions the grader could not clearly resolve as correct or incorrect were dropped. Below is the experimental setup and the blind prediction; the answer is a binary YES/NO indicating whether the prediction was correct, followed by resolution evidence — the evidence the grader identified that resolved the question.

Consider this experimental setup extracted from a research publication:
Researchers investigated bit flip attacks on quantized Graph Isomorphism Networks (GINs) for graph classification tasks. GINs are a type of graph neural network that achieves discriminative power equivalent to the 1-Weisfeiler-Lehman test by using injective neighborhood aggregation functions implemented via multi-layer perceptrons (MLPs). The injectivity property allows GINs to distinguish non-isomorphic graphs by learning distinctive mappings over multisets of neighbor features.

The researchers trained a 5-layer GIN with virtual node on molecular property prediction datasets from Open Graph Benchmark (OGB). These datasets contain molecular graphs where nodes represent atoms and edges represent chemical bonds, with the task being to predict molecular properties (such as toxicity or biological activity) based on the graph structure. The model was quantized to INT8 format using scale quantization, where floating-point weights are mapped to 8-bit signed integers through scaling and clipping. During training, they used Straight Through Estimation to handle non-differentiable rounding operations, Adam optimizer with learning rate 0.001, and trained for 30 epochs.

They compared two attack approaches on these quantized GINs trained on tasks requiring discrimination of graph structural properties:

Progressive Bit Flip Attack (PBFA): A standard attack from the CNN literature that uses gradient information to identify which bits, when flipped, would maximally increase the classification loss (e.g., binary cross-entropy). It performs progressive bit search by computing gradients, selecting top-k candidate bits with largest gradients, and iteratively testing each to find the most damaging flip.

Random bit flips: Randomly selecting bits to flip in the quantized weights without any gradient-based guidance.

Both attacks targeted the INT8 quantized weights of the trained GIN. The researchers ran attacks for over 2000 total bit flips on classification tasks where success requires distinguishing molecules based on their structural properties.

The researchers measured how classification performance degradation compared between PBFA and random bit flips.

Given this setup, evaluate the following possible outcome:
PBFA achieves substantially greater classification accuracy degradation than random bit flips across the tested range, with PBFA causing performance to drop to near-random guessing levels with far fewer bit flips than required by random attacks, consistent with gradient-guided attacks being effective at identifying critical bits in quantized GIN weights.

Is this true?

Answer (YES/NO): NO